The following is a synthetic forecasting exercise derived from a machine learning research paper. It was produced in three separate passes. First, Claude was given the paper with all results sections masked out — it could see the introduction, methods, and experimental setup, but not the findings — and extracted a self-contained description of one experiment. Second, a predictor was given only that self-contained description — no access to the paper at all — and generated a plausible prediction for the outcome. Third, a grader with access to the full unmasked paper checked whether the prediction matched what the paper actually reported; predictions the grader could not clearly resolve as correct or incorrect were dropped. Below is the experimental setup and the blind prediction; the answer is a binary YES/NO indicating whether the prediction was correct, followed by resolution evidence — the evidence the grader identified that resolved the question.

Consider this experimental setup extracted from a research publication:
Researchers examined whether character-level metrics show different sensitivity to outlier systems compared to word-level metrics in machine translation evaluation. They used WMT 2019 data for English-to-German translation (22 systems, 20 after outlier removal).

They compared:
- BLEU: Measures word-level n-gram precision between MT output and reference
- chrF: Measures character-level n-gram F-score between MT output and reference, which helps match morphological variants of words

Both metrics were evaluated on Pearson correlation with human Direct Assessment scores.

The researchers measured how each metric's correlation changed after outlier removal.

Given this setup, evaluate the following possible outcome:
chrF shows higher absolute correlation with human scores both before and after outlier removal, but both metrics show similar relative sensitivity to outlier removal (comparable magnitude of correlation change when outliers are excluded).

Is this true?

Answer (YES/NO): NO